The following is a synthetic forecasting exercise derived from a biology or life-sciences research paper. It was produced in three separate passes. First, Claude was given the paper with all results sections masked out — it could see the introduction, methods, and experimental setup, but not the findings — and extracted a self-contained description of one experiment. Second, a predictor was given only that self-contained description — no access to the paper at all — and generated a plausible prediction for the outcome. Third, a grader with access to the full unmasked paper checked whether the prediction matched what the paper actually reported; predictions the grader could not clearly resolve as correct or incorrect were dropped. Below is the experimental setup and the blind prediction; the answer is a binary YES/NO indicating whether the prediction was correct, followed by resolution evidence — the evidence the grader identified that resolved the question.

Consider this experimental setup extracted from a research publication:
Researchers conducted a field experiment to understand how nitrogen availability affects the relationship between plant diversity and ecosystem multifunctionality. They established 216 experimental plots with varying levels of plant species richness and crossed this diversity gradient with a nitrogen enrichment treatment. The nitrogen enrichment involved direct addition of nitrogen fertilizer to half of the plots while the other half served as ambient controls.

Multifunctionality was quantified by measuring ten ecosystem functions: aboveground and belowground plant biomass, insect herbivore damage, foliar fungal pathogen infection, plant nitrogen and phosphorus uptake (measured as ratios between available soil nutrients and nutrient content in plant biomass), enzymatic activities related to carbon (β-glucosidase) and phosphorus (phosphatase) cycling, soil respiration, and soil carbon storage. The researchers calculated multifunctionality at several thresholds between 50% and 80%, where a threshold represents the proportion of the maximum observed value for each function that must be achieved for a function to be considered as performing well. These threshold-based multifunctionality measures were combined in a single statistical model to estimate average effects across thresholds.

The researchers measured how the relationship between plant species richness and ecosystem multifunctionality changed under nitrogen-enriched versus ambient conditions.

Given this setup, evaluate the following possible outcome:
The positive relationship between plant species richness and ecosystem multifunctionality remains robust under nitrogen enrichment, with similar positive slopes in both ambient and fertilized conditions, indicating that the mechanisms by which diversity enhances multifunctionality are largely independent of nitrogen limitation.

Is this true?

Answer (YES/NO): NO